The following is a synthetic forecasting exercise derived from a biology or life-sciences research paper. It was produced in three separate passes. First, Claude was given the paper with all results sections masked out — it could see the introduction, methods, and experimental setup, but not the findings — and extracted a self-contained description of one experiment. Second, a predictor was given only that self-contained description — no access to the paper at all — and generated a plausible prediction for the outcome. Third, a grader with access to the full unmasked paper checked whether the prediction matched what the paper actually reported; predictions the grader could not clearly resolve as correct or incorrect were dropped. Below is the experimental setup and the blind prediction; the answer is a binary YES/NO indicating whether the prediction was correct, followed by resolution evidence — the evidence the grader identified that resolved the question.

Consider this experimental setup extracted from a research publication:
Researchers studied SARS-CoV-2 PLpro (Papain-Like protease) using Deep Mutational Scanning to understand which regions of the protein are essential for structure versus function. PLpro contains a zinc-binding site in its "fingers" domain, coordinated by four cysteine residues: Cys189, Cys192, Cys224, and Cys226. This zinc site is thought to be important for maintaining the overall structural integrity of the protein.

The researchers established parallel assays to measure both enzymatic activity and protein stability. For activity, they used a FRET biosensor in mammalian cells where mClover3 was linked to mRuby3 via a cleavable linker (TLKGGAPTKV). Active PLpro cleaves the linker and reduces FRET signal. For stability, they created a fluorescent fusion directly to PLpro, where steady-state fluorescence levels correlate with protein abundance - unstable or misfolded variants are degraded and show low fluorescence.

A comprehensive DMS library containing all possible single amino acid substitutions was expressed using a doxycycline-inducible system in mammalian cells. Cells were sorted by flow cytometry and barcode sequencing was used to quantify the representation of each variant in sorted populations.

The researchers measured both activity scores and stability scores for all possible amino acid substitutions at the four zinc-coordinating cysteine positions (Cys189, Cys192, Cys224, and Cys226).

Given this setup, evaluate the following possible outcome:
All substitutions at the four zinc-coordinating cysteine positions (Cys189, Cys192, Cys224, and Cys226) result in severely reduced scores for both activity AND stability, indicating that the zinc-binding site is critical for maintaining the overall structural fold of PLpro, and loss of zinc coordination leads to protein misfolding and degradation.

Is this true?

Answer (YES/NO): NO